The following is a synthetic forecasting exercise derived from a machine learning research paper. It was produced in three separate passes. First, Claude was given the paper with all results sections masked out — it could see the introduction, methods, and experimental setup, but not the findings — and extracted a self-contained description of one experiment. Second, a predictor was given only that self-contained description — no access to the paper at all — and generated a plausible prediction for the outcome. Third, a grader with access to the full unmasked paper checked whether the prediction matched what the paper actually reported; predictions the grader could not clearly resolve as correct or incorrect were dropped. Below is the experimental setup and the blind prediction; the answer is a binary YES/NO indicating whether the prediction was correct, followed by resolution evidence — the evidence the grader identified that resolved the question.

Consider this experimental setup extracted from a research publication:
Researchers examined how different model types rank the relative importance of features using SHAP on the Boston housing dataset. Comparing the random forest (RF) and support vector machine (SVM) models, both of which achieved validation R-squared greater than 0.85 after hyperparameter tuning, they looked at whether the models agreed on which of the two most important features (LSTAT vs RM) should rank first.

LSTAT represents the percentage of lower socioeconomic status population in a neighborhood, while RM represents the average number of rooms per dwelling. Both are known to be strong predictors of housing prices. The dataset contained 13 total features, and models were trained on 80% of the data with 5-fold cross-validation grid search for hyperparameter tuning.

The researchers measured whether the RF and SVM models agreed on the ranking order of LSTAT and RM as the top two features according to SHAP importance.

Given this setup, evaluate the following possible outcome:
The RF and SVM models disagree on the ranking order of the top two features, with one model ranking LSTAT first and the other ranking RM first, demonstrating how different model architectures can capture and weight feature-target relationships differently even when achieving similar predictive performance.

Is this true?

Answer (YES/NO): YES